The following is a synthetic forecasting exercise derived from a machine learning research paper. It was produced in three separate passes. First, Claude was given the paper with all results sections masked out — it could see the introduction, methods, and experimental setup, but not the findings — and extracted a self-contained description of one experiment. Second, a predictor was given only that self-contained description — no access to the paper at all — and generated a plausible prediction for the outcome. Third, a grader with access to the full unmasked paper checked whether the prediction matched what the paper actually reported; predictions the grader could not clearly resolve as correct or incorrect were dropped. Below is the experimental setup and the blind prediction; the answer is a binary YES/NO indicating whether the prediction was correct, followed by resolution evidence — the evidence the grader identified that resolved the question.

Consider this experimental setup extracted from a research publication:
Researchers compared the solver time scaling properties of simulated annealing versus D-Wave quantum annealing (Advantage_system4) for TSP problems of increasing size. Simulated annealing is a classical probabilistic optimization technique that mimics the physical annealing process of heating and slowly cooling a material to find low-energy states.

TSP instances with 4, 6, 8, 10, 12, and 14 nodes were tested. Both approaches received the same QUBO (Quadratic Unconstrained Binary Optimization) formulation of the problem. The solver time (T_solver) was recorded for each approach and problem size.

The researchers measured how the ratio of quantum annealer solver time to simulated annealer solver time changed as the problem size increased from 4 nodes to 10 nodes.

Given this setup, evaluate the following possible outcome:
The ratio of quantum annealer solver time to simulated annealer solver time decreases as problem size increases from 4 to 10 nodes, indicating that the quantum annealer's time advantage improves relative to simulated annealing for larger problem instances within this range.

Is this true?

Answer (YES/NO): NO